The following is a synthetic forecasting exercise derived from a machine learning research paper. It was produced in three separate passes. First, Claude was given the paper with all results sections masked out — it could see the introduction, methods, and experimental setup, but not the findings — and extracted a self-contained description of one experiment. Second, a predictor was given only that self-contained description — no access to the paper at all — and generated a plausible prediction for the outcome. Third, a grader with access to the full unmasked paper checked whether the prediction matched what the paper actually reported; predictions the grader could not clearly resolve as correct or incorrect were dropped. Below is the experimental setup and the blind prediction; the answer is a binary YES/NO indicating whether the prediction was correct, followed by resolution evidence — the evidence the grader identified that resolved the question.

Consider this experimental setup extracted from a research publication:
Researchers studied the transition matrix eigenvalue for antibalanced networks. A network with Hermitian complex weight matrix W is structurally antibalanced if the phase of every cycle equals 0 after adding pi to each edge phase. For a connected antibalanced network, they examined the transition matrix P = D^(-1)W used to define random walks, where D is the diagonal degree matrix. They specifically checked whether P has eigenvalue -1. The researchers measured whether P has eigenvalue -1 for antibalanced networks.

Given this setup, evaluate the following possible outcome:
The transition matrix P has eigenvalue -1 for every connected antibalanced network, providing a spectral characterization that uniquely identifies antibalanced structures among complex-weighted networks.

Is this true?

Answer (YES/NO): YES